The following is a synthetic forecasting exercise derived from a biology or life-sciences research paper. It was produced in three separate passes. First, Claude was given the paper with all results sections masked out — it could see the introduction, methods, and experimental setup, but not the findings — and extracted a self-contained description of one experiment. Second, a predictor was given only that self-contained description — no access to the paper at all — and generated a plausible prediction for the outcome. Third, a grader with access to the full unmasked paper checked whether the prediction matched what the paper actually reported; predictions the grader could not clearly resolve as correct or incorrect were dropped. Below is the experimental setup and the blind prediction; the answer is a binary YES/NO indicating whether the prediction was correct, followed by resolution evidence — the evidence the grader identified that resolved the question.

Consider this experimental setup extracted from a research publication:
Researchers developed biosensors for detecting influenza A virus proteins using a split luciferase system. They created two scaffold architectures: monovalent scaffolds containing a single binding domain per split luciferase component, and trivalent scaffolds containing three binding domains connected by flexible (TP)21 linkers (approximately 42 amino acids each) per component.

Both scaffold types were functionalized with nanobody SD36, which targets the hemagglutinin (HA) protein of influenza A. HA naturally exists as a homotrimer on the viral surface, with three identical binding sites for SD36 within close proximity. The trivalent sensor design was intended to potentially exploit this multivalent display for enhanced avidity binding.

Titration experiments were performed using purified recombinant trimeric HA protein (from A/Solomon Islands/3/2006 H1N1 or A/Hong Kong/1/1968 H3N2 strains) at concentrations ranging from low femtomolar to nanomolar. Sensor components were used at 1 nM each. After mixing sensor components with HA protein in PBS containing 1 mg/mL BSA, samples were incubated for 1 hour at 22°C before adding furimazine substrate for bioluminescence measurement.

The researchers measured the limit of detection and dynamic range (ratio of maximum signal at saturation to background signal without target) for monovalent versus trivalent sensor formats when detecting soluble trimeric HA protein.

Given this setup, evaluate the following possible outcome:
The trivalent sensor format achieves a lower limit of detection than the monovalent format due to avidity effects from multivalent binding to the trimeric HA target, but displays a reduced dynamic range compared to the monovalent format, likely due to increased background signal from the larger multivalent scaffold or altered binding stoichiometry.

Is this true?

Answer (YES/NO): NO